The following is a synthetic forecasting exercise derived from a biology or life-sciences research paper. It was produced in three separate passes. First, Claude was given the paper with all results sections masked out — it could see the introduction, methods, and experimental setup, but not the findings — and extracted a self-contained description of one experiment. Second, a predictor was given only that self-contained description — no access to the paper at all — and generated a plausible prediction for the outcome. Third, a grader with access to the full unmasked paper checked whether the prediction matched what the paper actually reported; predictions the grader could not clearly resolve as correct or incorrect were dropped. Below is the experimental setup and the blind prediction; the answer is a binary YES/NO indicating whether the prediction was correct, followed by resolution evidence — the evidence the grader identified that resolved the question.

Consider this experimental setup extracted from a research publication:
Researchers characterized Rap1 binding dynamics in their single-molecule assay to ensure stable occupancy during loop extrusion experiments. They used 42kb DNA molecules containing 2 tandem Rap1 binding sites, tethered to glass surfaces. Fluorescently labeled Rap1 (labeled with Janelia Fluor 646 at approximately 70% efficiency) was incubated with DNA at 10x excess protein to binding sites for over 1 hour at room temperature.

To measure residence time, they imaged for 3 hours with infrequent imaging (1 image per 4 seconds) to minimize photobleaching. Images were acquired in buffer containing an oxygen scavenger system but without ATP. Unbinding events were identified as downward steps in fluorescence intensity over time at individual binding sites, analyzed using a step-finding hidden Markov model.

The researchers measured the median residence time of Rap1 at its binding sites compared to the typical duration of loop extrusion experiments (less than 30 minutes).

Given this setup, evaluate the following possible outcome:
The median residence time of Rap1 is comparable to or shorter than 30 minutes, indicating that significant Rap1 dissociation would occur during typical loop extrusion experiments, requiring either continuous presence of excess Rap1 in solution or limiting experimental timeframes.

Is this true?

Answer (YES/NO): NO